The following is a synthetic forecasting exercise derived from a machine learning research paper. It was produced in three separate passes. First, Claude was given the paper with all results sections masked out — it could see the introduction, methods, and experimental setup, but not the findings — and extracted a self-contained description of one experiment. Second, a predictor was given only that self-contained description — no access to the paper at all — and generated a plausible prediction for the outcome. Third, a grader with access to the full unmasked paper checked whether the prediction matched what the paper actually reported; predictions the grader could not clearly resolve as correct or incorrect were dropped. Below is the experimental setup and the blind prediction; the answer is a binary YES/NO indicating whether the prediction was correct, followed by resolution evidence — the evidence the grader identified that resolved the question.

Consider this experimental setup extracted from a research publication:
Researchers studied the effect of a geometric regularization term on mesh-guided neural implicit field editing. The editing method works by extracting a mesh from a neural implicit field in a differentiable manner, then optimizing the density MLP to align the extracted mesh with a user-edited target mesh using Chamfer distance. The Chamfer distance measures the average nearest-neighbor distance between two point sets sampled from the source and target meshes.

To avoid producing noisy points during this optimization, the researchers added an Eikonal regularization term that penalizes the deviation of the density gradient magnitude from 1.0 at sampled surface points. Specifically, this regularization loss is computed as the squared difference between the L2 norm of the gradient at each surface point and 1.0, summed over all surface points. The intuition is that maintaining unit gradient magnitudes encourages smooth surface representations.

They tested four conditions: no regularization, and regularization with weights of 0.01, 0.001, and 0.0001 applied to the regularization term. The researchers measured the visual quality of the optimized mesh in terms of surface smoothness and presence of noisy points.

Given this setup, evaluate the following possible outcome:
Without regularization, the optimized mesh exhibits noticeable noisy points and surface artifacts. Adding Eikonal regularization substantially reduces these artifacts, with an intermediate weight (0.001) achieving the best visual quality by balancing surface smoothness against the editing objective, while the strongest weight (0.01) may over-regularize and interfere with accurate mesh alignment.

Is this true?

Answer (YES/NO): NO